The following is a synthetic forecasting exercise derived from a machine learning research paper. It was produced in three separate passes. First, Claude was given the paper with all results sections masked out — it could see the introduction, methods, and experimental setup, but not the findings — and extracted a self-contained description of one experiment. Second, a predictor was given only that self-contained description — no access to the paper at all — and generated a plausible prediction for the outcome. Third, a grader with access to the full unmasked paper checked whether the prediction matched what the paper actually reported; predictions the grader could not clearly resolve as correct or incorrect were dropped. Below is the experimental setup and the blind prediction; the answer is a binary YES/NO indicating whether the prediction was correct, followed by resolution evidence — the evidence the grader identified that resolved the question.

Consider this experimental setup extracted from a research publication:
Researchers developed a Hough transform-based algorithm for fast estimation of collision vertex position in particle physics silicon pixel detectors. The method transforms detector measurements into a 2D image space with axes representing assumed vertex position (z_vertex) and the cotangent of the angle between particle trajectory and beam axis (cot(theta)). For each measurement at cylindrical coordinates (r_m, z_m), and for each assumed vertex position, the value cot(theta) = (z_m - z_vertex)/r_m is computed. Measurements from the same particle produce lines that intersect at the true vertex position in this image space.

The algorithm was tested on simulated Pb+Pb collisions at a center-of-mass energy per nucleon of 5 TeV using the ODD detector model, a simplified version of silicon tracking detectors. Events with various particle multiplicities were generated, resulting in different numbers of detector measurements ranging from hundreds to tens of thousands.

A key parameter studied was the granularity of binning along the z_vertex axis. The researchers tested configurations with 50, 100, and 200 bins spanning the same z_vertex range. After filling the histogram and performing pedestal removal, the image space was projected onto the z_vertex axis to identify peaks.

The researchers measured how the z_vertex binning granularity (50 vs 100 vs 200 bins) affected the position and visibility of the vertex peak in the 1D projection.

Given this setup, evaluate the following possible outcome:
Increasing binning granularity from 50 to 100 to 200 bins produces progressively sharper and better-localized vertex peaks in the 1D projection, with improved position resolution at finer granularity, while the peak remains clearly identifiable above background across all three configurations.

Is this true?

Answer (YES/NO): NO